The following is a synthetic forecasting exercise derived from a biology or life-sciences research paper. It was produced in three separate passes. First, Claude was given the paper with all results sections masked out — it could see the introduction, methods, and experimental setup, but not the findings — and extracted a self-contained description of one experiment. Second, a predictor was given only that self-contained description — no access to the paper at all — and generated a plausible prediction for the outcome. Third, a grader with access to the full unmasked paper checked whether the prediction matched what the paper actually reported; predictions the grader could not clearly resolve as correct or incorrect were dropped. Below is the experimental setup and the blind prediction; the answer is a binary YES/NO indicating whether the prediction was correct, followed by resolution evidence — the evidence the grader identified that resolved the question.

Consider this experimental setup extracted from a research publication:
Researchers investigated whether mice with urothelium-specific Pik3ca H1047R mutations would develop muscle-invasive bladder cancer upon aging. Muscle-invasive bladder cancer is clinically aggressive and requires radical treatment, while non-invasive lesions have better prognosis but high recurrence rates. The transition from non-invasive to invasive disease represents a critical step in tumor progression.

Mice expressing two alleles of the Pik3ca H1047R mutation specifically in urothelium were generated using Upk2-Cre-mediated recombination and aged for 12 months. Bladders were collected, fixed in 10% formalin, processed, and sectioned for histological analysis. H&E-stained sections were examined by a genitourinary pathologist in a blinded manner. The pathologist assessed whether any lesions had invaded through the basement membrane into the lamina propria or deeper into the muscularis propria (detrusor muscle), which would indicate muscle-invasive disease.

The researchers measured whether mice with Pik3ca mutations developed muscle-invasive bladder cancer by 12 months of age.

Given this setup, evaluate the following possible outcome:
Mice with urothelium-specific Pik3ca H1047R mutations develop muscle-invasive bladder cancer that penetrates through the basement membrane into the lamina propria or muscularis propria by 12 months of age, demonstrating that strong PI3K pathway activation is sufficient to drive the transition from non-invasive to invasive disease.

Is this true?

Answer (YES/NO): NO